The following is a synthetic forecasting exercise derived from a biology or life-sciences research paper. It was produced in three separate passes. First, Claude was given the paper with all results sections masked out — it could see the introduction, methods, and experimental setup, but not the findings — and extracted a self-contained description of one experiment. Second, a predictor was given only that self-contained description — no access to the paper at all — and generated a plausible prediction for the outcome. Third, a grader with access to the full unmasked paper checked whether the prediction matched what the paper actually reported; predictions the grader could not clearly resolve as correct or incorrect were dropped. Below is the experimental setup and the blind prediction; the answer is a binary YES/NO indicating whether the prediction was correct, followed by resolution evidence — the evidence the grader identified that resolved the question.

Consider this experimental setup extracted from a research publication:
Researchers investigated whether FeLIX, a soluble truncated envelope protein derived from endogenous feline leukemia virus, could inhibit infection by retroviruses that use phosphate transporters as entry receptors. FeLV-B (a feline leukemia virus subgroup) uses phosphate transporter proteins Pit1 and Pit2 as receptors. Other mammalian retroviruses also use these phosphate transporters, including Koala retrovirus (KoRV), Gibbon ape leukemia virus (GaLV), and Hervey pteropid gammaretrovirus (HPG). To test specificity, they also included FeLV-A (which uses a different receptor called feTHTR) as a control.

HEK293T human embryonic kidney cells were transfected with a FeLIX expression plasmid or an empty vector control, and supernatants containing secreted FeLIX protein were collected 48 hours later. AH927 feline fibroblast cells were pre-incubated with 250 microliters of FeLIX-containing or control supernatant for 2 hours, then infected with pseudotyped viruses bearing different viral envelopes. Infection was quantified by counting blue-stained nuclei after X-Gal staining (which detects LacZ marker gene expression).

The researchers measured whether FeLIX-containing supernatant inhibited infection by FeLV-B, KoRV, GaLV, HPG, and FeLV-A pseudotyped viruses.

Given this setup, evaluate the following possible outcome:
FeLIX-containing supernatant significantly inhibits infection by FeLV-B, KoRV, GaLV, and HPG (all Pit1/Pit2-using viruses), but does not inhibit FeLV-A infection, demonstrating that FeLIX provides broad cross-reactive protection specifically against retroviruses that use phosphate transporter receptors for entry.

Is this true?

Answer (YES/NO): YES